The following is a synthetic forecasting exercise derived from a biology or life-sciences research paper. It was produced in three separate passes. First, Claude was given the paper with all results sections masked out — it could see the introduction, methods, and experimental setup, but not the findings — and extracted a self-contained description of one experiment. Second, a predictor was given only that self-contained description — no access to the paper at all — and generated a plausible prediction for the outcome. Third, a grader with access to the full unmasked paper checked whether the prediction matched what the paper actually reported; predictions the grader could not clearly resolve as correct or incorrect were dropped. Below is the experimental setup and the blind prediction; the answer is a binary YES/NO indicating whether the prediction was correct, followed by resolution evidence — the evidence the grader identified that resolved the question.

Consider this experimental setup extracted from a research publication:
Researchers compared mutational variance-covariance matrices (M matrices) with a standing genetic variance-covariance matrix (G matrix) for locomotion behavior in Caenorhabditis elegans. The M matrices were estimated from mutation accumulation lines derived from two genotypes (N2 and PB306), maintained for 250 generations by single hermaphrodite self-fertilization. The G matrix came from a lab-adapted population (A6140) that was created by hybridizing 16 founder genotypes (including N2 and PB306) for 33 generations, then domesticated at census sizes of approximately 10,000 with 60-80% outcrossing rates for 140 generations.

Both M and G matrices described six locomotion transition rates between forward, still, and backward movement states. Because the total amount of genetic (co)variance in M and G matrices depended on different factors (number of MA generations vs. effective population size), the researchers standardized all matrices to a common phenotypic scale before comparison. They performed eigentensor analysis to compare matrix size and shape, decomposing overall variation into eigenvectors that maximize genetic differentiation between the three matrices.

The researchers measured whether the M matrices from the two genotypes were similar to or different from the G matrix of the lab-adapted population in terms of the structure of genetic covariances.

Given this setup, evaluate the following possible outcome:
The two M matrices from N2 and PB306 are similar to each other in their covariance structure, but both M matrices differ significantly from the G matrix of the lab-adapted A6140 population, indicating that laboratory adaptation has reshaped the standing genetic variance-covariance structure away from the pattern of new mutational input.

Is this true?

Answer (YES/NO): YES